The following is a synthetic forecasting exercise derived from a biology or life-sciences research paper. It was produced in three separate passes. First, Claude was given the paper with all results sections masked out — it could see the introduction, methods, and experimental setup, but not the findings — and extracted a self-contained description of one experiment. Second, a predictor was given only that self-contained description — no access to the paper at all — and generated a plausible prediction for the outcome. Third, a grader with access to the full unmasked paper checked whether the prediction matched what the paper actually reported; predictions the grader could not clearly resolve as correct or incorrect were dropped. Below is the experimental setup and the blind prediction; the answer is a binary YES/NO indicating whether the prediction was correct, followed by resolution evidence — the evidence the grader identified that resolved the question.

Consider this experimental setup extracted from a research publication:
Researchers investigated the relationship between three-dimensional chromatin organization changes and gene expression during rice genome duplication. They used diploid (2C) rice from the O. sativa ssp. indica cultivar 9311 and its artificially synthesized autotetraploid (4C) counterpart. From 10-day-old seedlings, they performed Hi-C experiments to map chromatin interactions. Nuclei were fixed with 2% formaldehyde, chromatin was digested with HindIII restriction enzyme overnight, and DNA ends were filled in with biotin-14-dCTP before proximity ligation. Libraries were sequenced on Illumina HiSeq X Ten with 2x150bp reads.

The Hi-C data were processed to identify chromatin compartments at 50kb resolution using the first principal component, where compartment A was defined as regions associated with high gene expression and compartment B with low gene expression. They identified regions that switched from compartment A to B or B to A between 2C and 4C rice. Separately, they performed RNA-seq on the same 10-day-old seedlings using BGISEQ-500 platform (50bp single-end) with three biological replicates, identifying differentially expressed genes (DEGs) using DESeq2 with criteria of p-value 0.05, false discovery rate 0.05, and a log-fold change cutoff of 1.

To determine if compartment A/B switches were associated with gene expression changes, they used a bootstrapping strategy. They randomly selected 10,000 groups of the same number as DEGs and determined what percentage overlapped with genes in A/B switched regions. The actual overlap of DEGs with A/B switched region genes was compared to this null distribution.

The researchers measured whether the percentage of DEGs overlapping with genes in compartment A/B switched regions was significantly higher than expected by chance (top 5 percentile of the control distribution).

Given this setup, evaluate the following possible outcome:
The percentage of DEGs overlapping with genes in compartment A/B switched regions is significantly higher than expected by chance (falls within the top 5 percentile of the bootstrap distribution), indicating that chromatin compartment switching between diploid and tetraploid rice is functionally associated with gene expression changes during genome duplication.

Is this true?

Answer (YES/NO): NO